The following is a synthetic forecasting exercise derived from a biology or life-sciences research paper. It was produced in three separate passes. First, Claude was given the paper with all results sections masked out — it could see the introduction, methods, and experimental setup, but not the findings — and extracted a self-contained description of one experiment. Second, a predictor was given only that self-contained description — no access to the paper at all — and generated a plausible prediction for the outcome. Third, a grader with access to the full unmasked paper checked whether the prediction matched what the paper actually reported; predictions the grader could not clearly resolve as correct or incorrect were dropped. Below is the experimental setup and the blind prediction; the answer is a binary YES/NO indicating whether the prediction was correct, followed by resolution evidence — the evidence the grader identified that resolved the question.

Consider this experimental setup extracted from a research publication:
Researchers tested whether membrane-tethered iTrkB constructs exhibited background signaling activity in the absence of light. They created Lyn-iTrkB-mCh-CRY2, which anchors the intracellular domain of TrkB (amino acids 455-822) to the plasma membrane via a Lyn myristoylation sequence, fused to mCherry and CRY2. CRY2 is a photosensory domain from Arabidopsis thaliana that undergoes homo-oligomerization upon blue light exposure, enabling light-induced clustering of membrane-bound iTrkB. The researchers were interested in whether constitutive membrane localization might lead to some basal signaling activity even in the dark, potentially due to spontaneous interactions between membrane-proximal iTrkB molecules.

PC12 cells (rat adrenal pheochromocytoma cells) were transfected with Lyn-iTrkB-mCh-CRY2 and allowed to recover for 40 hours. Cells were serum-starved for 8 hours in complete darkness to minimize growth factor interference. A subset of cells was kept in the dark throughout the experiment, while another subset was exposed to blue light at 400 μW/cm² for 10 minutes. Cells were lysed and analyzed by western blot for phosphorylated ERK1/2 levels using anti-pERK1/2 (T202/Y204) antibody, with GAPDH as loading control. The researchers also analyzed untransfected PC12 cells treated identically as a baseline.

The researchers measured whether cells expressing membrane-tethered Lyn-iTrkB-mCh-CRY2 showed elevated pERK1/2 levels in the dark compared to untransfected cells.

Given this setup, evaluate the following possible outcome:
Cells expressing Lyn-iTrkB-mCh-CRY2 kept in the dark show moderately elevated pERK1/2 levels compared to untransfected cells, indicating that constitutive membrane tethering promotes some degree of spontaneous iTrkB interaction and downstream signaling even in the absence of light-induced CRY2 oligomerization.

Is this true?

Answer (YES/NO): NO